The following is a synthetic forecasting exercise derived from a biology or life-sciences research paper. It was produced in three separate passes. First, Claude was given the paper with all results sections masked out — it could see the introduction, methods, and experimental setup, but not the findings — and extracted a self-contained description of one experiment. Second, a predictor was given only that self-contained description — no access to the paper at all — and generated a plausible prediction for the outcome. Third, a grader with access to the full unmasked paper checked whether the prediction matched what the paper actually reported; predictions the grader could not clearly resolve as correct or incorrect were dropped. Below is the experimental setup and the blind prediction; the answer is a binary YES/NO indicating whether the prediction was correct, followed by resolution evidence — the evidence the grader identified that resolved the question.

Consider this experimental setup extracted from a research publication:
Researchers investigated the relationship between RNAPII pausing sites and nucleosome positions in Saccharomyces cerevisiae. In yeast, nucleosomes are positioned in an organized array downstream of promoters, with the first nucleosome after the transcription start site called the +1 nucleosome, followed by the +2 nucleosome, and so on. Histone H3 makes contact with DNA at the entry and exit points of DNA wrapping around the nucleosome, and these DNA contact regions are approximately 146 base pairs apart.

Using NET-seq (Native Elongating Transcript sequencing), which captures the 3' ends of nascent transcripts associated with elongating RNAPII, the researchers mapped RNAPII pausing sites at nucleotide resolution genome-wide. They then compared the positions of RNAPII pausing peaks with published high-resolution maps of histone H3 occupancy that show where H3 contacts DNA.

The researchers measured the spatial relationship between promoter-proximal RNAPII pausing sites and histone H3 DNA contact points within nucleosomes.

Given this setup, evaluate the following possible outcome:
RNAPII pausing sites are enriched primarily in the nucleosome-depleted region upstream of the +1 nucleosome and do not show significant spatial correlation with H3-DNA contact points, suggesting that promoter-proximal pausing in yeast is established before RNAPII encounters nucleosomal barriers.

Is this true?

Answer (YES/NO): NO